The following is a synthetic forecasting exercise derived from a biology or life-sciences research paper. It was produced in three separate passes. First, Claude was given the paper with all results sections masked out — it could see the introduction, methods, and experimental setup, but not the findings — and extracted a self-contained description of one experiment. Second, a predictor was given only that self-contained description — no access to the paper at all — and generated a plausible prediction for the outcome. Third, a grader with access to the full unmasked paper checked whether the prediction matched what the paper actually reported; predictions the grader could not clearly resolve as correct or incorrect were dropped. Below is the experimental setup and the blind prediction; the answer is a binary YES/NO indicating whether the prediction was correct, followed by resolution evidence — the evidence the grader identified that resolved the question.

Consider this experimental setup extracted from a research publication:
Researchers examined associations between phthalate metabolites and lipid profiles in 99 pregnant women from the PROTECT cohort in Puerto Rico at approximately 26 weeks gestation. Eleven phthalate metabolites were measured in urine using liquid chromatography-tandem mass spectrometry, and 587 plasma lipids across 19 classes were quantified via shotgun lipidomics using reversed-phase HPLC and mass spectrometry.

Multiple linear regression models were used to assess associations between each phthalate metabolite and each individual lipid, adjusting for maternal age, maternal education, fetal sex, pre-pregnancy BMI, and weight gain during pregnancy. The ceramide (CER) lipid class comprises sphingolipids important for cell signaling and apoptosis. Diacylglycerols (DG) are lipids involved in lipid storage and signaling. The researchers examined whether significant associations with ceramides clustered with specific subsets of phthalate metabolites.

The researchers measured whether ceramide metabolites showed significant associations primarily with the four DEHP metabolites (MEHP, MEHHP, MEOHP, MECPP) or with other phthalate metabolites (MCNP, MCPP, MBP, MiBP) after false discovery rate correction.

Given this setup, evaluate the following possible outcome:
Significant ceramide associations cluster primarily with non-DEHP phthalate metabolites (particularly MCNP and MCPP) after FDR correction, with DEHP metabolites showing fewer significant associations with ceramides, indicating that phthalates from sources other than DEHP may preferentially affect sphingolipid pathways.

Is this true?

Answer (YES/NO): YES